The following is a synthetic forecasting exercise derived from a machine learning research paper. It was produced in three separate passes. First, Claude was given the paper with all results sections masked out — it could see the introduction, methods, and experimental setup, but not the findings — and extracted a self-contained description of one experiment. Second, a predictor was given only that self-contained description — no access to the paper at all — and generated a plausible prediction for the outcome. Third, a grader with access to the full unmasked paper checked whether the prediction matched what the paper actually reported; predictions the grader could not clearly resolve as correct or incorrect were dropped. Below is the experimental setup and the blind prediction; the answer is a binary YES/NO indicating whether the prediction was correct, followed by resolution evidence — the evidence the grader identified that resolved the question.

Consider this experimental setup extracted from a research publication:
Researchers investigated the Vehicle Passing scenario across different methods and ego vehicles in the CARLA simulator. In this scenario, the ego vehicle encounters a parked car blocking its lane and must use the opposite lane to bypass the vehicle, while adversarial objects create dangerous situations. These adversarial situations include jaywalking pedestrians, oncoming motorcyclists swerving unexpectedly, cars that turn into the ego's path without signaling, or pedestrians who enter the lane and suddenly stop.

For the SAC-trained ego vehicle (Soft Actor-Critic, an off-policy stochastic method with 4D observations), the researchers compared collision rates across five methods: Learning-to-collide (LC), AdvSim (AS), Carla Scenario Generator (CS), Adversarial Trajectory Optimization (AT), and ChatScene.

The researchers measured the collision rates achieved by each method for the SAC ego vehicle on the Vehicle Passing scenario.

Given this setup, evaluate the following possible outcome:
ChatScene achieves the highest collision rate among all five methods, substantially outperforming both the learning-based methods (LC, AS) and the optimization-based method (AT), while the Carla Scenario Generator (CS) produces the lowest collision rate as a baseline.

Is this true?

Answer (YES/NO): NO